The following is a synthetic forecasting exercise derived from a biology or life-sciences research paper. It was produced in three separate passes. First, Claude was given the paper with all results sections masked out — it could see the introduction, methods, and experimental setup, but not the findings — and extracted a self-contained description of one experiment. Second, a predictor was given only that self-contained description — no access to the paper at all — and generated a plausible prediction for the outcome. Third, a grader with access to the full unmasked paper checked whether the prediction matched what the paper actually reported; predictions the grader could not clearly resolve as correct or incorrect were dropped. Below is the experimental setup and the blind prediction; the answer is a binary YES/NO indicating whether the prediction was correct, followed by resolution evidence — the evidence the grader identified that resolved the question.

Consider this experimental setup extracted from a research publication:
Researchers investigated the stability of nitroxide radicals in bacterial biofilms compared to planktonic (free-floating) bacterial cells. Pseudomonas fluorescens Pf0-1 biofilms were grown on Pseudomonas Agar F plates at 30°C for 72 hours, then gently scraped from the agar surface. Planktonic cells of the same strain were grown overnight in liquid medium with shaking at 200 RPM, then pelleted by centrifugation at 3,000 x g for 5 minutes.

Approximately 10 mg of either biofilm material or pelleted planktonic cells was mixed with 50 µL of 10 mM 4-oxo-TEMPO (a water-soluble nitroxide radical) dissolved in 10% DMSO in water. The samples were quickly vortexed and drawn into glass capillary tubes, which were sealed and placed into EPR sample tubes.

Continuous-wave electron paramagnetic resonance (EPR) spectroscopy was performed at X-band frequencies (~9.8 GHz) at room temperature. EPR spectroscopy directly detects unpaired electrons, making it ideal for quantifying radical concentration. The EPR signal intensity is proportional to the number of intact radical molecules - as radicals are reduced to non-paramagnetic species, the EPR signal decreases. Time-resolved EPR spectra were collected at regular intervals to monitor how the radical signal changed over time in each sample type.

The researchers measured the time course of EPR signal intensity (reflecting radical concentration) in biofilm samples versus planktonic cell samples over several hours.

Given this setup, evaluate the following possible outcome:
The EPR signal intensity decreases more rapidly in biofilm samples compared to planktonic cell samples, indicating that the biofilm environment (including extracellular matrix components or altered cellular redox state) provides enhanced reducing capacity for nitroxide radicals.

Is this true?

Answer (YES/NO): YES